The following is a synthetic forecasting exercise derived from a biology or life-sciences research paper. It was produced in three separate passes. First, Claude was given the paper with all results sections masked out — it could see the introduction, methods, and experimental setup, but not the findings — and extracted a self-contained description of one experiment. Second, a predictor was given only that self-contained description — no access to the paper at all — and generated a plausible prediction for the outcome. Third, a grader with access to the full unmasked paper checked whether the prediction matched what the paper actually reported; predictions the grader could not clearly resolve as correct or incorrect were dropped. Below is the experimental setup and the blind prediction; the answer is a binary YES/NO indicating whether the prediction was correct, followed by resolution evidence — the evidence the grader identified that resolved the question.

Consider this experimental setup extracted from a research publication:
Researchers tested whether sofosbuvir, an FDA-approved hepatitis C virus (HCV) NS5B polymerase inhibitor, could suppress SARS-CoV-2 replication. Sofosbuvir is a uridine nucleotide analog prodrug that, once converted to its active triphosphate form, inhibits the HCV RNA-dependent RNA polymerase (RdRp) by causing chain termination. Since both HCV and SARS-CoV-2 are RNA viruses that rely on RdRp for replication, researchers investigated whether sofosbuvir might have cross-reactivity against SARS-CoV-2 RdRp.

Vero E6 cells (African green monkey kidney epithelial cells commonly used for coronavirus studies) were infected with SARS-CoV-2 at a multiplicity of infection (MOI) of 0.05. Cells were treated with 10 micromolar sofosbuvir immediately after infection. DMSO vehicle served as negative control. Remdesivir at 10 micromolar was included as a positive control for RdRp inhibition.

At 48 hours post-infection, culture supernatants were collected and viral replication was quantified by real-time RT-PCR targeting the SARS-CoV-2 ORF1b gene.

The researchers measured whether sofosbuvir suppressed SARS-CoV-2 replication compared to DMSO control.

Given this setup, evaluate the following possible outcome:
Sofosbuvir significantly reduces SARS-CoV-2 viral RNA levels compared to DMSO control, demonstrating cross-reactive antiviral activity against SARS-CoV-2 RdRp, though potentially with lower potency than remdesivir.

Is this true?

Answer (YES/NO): NO